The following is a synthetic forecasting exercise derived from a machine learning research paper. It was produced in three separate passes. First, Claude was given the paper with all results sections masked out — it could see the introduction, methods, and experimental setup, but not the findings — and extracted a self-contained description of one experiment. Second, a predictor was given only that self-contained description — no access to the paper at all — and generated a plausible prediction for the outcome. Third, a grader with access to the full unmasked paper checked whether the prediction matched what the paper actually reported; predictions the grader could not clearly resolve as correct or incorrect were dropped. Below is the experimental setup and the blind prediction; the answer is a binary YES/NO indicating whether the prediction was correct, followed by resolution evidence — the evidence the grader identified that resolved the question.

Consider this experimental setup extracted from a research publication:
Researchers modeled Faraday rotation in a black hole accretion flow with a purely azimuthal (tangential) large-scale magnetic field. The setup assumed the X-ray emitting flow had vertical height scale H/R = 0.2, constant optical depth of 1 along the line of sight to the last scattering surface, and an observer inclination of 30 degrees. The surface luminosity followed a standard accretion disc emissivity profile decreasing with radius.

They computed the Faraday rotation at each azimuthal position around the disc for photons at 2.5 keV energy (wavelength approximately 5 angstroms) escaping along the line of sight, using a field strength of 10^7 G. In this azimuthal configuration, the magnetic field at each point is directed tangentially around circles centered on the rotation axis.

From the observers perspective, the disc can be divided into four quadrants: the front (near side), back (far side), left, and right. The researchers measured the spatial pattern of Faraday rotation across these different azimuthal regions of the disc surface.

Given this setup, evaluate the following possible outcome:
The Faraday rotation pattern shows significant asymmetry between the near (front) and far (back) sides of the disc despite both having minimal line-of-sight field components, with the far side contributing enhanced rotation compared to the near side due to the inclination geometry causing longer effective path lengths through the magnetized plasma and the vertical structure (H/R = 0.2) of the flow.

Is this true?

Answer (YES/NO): NO